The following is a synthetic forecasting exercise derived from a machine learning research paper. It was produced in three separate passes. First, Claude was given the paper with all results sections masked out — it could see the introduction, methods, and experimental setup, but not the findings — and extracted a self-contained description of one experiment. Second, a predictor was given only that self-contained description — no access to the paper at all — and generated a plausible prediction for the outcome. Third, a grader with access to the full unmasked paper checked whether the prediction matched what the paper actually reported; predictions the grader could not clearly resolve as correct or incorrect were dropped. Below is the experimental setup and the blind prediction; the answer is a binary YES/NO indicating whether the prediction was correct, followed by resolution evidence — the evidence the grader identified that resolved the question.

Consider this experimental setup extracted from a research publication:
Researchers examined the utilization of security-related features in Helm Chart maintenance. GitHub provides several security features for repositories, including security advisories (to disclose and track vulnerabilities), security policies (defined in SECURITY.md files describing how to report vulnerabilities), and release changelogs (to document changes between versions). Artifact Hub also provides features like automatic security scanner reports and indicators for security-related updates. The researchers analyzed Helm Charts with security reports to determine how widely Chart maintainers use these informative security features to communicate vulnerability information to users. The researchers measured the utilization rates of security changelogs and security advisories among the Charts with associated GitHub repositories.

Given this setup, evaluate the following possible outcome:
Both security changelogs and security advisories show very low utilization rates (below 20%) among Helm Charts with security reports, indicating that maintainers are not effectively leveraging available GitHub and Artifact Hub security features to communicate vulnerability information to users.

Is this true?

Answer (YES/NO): NO